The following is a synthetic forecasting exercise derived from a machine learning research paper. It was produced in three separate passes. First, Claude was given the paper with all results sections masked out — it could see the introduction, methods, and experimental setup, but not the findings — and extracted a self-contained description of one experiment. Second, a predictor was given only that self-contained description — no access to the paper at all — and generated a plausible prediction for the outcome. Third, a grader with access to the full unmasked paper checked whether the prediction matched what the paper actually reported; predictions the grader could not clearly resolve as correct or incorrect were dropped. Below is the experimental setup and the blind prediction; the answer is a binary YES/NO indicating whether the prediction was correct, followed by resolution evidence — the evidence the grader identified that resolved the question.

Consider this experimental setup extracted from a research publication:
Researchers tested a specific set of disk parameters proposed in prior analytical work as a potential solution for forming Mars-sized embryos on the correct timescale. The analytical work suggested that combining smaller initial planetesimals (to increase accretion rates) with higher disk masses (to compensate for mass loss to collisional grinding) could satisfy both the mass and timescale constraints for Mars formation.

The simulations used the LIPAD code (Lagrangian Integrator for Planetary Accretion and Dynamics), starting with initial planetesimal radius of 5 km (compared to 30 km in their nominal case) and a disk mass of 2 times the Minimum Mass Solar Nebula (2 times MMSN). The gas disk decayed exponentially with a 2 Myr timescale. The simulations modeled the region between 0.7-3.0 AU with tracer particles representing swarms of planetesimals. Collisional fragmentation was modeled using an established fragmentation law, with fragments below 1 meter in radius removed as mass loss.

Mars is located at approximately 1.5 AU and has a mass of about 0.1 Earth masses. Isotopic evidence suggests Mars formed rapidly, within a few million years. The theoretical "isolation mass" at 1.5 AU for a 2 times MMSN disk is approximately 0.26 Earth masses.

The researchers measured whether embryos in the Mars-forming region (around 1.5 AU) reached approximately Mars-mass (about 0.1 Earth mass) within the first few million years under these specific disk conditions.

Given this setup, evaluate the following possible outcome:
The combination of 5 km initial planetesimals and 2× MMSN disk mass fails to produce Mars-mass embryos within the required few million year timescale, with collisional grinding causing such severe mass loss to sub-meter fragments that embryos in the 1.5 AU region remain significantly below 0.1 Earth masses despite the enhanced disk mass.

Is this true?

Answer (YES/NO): NO